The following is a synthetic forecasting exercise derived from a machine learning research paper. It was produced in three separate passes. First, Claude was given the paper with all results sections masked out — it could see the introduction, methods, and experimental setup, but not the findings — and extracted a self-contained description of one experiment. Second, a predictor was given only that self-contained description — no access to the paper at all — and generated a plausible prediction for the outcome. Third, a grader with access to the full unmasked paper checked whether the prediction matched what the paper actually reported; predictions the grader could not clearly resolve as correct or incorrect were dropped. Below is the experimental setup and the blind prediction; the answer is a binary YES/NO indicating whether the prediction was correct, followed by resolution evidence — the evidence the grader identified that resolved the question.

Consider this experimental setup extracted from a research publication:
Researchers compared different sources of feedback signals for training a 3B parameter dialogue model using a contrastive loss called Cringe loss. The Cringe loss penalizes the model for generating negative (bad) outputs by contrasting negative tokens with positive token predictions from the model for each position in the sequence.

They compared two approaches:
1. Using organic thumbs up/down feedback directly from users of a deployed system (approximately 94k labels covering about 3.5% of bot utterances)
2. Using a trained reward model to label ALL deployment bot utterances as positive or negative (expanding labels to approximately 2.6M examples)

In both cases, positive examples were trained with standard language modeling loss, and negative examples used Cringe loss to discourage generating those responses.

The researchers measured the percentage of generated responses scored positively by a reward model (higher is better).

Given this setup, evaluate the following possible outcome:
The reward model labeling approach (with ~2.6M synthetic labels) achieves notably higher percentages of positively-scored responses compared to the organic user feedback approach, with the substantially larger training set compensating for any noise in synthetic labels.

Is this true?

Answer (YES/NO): YES